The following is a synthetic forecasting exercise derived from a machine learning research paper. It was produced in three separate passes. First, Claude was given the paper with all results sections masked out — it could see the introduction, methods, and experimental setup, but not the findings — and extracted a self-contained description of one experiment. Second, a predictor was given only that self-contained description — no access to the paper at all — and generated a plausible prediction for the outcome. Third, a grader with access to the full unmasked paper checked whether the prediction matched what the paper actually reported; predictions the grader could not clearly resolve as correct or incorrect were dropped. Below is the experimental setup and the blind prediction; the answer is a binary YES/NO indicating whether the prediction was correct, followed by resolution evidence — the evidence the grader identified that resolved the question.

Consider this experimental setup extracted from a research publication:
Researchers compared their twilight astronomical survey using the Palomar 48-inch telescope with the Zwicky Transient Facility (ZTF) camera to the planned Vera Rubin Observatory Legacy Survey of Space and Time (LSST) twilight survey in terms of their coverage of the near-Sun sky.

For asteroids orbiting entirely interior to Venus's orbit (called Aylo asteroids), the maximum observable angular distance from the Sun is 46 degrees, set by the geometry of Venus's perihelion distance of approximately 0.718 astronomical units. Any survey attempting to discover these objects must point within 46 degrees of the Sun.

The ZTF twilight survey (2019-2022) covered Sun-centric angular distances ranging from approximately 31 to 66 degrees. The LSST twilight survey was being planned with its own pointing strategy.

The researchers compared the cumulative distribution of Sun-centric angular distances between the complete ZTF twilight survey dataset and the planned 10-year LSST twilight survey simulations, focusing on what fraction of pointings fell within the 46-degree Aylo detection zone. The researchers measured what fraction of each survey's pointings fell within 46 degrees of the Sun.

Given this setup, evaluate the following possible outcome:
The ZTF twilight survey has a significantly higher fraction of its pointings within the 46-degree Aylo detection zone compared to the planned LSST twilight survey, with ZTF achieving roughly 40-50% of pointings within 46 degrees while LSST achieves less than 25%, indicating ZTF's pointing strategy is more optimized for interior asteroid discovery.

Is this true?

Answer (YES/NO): NO